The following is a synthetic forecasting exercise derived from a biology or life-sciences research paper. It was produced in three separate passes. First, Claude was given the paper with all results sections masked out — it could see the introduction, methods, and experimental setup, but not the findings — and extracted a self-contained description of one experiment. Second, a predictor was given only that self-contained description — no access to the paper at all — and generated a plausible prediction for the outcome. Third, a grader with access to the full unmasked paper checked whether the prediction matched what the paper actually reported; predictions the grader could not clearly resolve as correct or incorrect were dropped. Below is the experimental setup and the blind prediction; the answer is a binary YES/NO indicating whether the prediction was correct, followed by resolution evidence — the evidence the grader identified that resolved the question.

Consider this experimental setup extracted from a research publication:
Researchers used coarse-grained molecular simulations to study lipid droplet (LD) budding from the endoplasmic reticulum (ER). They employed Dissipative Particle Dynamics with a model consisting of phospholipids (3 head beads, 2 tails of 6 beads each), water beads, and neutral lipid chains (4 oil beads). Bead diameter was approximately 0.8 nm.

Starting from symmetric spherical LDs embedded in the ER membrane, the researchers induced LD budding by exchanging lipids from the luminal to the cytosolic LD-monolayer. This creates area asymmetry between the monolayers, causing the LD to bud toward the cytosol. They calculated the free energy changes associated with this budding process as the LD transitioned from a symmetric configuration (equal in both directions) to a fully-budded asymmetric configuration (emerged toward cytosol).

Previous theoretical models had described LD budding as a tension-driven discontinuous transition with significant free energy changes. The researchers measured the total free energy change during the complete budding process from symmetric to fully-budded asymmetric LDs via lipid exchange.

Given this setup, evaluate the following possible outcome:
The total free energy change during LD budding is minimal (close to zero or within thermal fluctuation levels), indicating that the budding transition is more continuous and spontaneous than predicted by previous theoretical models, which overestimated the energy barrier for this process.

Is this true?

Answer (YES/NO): YES